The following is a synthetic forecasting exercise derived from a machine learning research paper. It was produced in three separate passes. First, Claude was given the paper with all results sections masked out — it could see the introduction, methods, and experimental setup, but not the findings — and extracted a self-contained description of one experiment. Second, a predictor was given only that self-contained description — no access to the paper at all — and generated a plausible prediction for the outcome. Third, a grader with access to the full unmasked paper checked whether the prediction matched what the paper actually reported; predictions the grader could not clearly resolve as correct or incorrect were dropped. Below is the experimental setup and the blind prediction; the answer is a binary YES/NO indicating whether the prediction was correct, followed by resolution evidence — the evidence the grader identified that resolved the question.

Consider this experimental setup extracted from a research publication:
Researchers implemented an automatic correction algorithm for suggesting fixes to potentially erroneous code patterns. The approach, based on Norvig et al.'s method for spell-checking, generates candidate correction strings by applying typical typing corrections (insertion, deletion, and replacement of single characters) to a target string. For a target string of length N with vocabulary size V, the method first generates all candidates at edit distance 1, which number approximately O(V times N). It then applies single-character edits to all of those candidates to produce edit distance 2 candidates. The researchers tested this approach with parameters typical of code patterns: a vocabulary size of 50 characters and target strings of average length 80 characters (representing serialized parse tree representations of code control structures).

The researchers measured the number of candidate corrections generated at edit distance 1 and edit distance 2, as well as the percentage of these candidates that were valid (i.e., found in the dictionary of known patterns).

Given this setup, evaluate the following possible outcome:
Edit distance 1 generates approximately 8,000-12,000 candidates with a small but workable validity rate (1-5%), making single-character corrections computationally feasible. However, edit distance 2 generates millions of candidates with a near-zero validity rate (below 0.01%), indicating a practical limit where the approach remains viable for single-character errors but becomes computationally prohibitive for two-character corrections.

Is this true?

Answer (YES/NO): NO